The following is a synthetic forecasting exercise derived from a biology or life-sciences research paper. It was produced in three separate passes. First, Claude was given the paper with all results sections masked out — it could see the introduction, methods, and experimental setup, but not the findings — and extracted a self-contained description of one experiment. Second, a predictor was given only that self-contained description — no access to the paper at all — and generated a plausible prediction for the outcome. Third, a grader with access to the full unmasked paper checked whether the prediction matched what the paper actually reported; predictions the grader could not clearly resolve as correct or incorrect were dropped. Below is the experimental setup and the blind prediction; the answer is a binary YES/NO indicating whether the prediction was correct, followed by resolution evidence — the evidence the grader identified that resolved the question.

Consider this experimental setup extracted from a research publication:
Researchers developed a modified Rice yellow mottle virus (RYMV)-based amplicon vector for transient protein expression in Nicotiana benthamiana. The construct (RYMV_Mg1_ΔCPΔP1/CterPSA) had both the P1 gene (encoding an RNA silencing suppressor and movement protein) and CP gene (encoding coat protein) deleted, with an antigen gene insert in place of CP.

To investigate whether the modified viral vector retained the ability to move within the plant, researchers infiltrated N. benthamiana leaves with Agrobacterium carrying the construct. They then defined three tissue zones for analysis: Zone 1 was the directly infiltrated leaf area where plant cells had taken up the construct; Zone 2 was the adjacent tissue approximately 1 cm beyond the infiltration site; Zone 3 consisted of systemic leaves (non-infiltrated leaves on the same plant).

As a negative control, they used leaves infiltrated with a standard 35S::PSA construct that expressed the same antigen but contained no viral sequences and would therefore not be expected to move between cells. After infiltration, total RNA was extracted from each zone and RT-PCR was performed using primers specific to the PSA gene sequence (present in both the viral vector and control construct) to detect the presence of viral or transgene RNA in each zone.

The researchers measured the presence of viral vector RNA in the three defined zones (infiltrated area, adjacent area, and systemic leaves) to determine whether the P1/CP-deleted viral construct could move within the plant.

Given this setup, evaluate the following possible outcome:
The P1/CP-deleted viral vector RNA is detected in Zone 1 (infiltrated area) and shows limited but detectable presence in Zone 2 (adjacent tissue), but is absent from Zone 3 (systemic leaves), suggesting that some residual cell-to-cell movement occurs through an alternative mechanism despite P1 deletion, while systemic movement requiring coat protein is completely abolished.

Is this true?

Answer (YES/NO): NO